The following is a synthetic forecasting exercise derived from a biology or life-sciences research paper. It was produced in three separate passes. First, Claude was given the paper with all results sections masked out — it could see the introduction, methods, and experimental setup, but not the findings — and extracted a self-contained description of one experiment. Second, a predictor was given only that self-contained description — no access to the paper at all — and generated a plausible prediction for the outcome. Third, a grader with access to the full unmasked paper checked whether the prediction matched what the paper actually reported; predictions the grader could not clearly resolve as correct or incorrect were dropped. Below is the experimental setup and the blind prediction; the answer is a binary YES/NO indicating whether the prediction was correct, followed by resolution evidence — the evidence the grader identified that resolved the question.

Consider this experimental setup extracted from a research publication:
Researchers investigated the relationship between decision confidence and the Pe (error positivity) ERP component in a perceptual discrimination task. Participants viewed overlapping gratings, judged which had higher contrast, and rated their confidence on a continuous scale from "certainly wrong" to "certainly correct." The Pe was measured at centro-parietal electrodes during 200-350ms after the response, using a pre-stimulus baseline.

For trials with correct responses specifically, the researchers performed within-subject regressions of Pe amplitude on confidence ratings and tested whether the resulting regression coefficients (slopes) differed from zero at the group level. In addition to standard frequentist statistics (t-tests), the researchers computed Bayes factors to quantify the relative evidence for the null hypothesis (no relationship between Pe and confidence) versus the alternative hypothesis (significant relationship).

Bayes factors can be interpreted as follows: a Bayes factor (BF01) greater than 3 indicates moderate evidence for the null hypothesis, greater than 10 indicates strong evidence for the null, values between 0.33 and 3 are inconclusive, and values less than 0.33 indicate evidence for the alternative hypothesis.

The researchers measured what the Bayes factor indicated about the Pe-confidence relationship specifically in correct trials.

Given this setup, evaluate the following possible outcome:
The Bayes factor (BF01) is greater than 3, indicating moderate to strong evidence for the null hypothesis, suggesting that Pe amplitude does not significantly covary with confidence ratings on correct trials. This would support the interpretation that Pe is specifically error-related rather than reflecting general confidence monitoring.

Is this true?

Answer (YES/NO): YES